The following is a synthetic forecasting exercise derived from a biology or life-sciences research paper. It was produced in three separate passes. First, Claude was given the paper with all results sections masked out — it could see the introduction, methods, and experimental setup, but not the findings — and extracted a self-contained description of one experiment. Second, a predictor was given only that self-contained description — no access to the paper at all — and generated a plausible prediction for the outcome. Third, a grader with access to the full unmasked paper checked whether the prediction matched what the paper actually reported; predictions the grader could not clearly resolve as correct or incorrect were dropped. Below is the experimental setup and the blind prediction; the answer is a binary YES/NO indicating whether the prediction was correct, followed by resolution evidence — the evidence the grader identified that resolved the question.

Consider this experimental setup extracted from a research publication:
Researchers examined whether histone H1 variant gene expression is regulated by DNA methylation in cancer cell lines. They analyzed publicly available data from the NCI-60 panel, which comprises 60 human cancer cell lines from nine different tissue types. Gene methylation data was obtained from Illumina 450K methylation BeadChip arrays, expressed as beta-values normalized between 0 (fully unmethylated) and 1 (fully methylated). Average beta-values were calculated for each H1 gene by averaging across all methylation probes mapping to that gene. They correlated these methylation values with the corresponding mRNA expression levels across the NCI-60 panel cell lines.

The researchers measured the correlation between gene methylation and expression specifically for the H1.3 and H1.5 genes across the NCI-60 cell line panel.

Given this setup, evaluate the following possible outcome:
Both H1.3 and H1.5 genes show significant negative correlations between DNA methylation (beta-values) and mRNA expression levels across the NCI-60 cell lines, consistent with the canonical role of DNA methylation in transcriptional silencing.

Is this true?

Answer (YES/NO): YES